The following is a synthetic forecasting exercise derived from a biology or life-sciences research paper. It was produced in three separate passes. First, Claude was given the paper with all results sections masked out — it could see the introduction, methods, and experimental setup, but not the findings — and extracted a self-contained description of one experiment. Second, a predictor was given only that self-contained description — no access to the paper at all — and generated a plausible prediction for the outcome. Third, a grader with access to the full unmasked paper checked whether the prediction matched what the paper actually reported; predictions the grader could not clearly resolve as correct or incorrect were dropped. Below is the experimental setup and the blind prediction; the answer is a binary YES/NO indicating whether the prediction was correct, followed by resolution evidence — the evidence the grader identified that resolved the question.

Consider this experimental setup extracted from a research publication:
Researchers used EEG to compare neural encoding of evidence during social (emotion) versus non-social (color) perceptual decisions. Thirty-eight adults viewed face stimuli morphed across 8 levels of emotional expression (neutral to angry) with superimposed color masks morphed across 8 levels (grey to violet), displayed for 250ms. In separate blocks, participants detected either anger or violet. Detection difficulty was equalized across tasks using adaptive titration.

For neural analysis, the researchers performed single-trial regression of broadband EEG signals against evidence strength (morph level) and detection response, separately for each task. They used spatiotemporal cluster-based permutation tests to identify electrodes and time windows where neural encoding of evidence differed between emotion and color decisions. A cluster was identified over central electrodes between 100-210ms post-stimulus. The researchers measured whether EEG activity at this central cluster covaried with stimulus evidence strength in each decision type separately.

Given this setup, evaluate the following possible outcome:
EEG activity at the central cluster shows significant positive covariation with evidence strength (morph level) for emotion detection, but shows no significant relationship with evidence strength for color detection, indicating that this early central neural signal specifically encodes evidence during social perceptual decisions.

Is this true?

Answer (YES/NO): NO